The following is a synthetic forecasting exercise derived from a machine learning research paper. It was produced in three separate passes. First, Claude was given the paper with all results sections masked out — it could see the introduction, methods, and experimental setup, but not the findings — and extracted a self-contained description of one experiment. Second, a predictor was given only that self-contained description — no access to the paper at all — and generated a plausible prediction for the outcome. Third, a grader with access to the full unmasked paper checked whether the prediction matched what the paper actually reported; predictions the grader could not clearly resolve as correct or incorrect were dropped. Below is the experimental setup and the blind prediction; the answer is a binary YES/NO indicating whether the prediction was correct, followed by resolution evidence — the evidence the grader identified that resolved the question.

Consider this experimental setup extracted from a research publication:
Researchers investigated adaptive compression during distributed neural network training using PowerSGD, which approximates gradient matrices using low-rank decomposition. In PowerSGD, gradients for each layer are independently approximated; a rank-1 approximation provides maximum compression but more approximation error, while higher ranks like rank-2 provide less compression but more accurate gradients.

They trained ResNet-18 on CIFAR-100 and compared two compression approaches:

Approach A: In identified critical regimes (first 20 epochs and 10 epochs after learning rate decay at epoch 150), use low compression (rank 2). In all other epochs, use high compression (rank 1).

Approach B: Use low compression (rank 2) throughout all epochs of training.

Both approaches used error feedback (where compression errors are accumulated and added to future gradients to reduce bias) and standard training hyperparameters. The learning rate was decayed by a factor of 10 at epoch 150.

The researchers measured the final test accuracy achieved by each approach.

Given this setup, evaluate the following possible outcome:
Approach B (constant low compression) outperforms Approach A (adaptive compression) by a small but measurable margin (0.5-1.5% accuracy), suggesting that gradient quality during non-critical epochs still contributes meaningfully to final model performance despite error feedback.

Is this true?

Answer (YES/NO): NO